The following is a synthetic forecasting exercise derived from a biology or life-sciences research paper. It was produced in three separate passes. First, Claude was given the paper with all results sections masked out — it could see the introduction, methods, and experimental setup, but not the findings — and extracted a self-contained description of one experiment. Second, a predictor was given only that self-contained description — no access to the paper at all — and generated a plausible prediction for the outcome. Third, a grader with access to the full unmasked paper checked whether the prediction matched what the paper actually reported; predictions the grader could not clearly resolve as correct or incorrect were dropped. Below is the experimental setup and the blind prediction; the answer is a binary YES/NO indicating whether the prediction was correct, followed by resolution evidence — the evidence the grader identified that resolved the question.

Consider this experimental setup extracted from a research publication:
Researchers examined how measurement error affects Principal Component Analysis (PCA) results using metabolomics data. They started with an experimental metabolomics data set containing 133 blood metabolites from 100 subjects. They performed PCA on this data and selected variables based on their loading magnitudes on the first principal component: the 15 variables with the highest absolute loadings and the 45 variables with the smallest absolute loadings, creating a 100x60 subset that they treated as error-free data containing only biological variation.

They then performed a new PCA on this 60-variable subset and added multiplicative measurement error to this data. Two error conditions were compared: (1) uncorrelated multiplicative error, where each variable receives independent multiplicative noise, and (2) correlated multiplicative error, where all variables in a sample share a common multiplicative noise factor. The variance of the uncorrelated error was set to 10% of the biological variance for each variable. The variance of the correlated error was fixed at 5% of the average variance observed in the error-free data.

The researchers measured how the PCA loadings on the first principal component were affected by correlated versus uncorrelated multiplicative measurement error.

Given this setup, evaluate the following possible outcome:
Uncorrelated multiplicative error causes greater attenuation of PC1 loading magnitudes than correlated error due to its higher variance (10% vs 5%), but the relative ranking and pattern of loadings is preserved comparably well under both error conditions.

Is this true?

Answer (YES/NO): NO